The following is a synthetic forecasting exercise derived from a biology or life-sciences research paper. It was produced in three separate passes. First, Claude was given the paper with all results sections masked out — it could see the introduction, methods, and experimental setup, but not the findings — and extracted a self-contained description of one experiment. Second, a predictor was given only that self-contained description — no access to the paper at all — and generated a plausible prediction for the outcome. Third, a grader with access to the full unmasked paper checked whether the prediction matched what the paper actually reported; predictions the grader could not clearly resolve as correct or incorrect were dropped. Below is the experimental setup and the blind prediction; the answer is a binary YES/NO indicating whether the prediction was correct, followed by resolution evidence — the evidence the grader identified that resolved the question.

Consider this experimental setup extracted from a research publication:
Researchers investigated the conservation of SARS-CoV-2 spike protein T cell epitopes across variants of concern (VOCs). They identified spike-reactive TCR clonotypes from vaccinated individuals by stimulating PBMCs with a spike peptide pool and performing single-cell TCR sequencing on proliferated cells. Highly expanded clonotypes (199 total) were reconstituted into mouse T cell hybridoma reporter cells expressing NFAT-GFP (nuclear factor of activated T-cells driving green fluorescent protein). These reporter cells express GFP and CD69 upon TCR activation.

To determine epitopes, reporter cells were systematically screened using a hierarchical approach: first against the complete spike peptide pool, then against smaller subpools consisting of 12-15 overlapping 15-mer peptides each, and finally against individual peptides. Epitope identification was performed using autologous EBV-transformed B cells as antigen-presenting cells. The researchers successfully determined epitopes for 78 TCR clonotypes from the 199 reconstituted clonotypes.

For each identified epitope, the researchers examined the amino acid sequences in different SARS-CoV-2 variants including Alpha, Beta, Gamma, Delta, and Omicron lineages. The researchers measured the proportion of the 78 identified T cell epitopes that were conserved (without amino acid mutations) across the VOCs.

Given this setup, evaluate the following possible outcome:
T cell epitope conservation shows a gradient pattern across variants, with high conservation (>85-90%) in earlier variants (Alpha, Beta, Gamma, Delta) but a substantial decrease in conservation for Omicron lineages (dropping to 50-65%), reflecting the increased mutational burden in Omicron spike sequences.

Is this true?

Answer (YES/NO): NO